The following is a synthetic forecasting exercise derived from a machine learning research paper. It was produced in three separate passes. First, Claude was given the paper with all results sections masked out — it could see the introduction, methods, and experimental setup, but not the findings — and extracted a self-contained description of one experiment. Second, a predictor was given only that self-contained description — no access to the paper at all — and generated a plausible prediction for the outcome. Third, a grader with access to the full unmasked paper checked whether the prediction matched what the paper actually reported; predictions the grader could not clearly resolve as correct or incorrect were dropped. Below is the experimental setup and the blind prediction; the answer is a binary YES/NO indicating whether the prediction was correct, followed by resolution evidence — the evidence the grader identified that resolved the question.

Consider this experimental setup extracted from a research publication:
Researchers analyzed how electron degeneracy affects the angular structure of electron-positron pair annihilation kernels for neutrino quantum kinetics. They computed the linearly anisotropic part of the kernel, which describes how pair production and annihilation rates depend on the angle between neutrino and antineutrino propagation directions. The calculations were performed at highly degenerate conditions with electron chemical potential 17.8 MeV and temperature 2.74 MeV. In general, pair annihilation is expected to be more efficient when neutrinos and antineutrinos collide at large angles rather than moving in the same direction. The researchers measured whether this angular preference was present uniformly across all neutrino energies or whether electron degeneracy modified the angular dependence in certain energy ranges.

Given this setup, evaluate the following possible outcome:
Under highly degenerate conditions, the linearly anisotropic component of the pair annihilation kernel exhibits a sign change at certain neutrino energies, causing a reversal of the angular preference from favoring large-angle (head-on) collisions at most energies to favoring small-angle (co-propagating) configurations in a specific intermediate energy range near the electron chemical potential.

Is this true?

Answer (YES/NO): NO